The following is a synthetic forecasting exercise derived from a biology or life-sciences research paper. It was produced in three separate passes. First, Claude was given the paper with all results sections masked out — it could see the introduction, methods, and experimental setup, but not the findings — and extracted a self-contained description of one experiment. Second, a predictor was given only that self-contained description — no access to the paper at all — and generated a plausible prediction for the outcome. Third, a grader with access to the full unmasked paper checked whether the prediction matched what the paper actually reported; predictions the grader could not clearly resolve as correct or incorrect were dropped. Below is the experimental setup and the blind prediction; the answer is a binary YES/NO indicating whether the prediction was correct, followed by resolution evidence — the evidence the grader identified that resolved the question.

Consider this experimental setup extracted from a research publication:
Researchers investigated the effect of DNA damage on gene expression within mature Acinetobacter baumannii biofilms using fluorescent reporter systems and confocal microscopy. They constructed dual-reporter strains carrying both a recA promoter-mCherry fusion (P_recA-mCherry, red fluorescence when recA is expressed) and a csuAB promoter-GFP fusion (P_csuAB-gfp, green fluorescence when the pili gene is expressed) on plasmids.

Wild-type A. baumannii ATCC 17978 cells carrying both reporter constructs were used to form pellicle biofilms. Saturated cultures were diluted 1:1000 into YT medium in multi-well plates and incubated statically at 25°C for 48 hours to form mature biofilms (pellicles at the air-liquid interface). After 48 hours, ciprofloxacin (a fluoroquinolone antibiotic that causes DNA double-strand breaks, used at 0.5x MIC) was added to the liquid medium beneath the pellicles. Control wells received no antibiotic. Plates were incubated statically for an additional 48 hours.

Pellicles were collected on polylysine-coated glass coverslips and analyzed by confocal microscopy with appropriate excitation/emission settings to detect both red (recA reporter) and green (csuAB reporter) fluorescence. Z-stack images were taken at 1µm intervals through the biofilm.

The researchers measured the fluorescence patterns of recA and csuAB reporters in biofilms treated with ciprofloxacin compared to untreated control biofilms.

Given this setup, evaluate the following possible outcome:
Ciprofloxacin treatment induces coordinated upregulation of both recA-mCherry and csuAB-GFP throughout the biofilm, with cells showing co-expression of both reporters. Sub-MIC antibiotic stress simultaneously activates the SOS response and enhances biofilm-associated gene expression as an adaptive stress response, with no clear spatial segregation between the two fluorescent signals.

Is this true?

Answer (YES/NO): NO